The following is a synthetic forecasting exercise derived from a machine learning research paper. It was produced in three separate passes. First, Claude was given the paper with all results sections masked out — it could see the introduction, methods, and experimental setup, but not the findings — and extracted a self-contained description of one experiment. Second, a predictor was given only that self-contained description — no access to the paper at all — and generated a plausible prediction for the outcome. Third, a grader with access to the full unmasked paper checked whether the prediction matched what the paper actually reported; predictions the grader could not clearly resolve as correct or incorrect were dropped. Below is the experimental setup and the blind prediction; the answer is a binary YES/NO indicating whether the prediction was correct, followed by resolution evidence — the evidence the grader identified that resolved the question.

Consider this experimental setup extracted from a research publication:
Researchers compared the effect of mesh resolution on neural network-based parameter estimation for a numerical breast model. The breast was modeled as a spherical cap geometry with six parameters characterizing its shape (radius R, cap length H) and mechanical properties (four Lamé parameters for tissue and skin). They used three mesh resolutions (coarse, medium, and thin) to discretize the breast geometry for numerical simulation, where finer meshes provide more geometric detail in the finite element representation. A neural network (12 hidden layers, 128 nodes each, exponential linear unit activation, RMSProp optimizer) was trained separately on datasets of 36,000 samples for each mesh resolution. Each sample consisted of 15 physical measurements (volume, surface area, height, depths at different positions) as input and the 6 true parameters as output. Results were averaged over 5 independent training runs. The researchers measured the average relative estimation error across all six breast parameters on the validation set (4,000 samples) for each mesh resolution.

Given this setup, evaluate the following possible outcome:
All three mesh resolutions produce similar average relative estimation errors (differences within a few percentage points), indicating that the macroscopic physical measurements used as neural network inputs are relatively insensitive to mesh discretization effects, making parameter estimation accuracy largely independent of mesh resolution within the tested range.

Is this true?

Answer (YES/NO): NO